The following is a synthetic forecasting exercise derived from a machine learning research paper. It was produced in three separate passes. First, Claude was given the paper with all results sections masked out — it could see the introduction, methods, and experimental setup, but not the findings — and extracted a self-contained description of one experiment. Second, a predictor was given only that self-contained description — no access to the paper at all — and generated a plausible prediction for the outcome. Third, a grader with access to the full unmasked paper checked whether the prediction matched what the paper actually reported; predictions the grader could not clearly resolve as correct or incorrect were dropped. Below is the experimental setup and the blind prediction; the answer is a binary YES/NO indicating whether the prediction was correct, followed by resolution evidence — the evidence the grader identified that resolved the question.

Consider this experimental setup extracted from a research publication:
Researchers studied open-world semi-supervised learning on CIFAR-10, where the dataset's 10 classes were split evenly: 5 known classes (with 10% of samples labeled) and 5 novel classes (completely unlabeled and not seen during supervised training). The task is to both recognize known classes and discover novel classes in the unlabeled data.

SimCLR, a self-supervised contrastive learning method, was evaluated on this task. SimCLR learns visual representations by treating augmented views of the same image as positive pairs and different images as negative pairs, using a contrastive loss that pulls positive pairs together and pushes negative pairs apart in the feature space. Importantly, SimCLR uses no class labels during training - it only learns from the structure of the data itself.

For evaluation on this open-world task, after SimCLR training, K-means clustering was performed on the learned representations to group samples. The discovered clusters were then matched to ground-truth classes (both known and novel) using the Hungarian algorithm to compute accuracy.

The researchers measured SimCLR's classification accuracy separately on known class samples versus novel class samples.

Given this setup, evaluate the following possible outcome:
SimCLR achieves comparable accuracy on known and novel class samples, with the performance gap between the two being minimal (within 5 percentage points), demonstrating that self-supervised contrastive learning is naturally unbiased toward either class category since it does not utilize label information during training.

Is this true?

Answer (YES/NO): YES